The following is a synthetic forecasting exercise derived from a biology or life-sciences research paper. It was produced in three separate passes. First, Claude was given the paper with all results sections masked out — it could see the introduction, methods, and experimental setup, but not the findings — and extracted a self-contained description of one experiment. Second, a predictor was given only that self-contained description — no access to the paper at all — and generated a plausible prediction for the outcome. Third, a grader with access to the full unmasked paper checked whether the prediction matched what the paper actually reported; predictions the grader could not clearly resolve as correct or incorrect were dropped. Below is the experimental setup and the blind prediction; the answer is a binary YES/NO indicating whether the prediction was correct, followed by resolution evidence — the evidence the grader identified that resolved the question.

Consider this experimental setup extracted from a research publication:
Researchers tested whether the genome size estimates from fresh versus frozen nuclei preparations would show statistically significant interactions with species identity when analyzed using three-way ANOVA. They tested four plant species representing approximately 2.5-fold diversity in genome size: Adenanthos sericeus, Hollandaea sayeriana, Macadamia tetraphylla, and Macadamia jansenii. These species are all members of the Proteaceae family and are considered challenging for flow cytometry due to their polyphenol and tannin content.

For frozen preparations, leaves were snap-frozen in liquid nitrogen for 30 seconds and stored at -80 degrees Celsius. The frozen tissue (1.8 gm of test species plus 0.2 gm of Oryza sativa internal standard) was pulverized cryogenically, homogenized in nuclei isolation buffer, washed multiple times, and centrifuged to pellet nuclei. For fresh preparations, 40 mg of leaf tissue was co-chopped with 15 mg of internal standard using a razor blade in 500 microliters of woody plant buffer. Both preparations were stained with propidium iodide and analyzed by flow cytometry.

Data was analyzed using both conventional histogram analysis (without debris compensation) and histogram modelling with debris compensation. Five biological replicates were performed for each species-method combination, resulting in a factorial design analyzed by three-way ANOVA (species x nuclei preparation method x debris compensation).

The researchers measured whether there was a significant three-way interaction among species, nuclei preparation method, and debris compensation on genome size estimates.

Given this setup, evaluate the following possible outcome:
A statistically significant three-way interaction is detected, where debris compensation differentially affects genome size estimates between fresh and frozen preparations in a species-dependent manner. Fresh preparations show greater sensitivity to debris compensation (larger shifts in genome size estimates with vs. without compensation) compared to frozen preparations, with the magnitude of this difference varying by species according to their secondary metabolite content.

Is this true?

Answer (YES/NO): NO